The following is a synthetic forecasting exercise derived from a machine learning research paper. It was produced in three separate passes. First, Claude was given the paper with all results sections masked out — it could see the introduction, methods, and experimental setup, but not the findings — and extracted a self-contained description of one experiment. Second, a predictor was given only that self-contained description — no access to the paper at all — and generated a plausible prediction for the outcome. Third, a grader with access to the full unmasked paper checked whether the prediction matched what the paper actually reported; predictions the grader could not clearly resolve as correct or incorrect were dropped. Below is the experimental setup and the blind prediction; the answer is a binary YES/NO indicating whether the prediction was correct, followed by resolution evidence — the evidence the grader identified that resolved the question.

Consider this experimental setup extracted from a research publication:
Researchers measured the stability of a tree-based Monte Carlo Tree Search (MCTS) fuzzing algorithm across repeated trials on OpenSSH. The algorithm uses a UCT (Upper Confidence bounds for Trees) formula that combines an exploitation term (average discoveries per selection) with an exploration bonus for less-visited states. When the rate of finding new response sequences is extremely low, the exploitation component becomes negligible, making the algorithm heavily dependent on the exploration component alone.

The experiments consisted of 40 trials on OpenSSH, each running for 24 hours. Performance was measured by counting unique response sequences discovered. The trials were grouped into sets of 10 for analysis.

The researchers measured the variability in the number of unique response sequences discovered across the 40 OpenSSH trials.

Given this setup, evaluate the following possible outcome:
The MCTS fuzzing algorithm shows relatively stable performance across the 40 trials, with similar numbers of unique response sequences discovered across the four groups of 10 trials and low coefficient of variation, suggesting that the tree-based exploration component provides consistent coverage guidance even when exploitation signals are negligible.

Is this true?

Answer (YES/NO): NO